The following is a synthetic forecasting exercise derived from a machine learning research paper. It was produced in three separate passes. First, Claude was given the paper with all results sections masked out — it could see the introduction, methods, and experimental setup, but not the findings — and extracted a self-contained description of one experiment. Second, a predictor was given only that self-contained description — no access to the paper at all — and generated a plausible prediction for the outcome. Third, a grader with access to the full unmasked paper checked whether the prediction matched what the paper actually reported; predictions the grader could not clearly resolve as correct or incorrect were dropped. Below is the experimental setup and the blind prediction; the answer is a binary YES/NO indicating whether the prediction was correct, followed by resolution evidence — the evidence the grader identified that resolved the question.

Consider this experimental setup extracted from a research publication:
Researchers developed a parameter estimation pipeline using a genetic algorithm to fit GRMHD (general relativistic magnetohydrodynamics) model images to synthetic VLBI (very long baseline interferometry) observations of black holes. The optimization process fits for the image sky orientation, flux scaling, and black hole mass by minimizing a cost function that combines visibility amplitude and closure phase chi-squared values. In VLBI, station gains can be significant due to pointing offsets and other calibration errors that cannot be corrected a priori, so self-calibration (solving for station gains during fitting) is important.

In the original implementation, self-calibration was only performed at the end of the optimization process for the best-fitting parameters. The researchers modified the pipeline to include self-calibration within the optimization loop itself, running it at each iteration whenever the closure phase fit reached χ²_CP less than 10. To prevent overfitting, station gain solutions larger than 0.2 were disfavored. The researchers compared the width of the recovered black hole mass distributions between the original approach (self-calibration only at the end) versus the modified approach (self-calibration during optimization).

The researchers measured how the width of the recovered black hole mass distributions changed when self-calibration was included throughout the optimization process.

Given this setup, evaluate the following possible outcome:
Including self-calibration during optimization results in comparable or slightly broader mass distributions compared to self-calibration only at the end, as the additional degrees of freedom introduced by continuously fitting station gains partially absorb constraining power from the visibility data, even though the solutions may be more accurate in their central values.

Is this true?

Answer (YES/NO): NO